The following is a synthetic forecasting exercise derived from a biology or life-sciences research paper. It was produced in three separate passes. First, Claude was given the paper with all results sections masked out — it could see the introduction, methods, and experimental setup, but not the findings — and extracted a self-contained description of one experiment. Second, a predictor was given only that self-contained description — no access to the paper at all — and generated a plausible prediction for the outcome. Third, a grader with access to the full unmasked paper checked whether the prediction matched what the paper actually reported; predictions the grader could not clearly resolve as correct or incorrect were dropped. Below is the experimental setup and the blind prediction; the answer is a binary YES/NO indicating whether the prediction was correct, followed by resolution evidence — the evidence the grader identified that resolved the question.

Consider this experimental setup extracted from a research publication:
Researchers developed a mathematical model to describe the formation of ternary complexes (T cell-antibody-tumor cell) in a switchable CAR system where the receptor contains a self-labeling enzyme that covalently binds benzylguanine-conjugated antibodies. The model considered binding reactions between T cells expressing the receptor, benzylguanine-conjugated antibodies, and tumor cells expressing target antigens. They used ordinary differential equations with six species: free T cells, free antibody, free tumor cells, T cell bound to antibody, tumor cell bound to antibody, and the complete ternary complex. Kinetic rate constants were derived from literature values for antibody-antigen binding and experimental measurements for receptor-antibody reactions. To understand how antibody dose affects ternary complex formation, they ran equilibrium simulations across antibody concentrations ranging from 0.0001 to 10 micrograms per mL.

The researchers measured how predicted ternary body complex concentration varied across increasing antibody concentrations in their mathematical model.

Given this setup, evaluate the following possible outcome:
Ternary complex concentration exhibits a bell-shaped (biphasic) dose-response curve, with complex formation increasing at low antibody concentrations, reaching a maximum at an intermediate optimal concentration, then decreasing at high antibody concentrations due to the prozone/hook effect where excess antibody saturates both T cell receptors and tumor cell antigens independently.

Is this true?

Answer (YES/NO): YES